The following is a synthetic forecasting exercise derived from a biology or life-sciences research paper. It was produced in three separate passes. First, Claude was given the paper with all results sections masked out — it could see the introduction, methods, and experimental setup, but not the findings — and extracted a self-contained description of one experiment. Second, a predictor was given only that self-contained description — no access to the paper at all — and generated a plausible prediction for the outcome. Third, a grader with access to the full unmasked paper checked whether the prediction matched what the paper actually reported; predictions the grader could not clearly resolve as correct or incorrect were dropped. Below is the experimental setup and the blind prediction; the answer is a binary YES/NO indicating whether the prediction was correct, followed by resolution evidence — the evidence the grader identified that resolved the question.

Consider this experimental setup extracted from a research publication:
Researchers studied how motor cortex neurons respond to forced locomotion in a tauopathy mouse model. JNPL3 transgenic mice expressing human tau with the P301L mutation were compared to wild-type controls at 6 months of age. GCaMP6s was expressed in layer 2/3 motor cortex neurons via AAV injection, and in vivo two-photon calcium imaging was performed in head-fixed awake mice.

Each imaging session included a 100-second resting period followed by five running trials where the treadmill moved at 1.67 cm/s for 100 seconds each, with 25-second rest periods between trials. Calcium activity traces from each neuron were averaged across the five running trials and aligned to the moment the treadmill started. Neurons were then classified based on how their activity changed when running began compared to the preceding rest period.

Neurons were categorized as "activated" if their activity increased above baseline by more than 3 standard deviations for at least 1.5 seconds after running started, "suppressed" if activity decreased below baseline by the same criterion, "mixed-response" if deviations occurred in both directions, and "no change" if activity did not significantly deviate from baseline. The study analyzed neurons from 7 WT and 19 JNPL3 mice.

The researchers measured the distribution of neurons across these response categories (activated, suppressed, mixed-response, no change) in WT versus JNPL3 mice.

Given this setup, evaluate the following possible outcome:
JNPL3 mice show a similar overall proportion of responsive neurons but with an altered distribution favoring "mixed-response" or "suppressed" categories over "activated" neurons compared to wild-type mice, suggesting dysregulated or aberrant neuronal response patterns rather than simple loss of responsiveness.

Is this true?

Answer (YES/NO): NO